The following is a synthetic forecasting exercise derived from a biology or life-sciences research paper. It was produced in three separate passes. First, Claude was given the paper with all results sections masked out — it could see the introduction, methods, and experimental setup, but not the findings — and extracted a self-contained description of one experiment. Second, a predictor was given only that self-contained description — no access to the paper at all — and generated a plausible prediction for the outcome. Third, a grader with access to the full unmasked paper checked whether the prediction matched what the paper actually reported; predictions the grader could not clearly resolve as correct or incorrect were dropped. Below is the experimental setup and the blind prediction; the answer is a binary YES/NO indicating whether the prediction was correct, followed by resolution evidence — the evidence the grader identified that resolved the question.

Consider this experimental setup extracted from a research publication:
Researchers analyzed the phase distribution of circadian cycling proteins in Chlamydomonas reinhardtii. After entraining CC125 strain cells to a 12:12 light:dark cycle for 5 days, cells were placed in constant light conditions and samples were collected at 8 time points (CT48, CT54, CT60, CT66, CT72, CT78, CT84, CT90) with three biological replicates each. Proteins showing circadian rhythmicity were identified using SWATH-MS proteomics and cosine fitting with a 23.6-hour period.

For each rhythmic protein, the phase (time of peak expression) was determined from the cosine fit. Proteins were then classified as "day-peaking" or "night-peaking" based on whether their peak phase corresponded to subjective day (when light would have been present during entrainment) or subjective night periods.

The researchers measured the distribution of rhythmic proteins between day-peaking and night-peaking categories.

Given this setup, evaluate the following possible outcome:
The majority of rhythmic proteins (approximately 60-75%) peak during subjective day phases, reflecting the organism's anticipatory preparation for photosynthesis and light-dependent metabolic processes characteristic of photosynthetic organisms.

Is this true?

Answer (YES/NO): NO